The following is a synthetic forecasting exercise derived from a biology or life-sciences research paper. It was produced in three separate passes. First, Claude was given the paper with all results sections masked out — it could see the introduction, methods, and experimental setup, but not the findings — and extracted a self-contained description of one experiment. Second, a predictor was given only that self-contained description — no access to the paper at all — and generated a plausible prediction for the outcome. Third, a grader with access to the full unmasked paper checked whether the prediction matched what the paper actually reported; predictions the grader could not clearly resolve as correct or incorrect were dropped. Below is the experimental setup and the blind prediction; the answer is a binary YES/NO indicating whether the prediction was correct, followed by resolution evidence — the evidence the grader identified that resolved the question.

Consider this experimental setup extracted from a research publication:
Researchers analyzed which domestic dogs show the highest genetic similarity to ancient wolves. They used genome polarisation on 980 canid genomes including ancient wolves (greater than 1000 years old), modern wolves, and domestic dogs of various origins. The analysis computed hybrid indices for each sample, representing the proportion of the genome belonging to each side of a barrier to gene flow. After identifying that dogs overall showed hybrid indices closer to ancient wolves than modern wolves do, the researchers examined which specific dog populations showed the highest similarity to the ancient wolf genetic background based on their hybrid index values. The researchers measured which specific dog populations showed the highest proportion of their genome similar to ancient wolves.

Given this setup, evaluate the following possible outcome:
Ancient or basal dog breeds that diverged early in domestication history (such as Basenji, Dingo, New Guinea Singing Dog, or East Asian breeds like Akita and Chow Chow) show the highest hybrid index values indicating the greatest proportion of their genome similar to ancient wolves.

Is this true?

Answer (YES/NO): NO